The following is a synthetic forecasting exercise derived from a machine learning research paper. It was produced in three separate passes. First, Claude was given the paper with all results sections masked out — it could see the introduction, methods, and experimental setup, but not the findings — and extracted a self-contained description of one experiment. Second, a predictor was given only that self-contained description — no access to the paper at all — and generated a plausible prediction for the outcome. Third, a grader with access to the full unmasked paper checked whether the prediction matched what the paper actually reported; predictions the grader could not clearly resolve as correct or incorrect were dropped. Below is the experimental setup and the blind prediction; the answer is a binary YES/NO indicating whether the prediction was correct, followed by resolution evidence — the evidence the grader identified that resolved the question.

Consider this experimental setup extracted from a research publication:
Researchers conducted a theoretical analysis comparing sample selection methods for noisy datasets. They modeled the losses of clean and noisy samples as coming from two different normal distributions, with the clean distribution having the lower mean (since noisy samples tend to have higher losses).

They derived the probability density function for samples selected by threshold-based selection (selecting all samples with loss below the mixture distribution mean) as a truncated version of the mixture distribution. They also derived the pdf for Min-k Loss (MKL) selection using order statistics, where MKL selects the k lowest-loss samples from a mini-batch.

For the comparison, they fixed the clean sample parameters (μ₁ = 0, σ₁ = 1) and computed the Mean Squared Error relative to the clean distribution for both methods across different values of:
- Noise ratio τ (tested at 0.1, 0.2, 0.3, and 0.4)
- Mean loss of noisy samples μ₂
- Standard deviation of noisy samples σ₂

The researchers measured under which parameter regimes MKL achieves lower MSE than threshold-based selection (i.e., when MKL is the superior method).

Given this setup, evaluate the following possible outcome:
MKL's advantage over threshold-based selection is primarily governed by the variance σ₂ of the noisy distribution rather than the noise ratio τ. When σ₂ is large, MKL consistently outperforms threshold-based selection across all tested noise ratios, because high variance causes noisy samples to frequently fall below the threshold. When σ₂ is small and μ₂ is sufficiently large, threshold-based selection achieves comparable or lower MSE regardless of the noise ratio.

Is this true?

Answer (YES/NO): NO